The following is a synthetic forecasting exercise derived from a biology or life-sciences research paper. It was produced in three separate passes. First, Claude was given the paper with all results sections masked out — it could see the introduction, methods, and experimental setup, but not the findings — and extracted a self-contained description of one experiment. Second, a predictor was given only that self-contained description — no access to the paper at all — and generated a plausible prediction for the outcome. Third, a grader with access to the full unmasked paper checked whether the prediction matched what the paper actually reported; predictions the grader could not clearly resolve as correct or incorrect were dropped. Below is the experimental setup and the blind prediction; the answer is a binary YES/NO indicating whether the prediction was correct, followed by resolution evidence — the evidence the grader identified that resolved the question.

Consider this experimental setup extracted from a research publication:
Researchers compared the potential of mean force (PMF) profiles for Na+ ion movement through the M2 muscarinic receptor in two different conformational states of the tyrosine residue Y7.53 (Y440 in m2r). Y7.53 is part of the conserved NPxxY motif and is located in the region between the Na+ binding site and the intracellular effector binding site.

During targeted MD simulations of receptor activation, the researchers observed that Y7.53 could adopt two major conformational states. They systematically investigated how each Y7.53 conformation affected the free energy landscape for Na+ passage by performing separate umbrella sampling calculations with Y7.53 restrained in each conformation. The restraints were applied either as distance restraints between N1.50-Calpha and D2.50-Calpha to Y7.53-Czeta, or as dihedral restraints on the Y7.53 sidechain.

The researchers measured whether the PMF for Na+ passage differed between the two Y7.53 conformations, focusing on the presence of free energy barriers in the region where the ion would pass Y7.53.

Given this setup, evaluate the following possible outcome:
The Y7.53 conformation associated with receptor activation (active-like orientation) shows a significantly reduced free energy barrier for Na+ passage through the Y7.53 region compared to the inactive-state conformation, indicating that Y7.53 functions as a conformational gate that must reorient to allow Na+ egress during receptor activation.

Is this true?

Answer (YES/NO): NO